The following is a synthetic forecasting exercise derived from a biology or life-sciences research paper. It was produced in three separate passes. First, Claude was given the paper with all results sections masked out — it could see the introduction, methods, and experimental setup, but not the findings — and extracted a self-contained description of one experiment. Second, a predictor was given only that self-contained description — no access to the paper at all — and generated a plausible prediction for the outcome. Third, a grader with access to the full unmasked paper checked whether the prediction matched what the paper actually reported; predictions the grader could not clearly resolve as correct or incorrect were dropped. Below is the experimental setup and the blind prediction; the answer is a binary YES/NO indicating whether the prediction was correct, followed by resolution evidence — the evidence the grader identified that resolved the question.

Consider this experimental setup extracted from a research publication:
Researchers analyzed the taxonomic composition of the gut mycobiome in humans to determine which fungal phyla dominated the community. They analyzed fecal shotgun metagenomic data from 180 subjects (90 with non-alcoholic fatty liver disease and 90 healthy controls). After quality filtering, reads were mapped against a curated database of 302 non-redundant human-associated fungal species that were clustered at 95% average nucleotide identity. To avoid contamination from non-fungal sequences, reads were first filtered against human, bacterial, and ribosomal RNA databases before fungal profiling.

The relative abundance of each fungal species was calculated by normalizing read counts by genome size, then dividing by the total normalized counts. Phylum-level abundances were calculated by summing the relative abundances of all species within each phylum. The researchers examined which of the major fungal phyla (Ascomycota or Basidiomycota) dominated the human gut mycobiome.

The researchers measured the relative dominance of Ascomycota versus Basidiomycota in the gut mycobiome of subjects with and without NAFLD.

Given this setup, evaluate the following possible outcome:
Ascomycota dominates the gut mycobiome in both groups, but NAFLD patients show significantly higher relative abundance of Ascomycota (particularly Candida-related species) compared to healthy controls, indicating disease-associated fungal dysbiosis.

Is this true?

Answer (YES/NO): NO